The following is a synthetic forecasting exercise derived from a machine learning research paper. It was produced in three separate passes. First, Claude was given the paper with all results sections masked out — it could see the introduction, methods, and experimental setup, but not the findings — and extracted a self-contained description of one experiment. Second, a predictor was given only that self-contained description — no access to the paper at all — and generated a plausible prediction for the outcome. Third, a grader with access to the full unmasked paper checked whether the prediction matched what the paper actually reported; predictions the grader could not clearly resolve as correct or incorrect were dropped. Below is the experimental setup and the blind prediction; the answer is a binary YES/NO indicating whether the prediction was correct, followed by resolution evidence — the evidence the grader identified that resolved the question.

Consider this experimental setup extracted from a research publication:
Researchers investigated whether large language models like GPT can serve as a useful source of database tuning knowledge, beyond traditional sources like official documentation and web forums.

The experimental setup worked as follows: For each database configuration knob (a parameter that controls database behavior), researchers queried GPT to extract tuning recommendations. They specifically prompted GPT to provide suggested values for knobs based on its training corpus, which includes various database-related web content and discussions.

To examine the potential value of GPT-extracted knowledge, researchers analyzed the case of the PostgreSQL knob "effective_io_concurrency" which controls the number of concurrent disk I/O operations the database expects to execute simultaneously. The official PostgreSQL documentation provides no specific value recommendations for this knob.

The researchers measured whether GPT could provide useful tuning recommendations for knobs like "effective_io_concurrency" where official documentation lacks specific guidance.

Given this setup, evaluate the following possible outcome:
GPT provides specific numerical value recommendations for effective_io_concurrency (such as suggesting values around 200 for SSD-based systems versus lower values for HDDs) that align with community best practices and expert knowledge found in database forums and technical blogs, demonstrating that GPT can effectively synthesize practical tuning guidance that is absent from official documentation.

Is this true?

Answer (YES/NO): YES